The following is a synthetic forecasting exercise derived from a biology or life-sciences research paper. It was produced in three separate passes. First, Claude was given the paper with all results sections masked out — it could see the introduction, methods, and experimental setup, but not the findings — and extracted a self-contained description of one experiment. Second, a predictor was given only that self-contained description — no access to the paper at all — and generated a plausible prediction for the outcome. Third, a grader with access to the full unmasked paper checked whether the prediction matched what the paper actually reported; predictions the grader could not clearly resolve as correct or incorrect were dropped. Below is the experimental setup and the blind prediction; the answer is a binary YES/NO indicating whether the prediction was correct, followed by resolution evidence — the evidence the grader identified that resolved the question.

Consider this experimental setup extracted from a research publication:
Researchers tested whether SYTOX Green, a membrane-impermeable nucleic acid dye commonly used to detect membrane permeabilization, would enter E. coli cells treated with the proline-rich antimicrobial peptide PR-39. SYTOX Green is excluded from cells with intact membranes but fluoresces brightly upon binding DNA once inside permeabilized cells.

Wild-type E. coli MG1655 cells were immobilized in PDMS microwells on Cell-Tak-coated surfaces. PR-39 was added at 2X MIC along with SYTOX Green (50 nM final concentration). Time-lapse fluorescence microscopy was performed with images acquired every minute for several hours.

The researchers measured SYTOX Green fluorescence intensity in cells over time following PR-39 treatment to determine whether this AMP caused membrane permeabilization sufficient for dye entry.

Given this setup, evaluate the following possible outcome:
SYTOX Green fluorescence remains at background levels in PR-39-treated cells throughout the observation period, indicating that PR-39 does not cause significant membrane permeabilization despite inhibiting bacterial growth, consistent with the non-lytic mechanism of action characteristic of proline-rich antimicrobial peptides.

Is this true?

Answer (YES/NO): NO